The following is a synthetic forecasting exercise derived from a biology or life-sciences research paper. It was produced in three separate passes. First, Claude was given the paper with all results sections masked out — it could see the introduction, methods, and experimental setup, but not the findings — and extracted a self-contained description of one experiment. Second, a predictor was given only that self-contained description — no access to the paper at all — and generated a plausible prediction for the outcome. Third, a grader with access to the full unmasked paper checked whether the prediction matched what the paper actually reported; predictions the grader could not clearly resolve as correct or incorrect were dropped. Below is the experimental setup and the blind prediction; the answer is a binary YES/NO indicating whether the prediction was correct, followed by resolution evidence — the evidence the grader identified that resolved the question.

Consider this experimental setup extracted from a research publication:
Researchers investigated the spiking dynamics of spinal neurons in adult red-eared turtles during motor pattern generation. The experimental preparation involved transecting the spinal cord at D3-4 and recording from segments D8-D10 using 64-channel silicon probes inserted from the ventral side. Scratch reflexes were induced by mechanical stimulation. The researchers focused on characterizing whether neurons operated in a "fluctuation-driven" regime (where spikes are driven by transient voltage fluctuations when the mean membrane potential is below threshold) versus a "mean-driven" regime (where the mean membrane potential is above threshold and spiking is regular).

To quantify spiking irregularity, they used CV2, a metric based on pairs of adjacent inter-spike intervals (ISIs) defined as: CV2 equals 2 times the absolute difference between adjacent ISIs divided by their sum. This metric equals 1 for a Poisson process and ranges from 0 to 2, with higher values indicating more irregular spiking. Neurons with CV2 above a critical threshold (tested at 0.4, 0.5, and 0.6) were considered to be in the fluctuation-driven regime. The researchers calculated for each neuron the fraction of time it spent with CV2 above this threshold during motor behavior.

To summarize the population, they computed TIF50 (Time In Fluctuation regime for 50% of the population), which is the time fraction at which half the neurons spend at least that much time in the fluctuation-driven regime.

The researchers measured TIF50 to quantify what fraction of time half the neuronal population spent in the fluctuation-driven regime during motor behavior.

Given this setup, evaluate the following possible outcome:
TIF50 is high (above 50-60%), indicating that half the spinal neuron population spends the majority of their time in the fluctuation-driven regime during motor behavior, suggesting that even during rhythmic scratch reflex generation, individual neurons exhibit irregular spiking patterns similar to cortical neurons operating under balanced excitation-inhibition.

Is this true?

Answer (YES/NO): YES